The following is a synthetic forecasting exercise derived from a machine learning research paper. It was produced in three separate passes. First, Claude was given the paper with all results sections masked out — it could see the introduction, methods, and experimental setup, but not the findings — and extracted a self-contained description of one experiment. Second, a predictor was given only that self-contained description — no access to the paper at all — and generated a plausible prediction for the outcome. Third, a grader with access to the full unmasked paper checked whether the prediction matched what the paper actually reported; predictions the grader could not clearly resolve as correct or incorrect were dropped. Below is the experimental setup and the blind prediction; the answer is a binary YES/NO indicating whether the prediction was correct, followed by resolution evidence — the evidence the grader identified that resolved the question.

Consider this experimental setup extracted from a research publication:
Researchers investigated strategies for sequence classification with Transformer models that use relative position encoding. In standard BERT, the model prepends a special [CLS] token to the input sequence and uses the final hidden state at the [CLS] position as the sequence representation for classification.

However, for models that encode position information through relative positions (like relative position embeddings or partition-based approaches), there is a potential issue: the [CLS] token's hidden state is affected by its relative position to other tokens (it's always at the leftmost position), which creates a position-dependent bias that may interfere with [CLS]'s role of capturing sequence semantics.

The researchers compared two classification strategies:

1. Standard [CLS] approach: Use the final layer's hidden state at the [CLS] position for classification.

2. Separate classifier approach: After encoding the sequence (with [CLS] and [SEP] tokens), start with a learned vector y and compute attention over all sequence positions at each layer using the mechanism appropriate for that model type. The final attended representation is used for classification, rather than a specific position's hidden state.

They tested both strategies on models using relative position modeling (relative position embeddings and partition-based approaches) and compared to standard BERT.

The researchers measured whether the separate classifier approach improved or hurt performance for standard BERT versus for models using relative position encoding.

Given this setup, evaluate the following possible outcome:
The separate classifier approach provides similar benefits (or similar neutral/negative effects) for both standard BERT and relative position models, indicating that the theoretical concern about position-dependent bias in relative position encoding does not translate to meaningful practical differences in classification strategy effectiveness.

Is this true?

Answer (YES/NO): NO